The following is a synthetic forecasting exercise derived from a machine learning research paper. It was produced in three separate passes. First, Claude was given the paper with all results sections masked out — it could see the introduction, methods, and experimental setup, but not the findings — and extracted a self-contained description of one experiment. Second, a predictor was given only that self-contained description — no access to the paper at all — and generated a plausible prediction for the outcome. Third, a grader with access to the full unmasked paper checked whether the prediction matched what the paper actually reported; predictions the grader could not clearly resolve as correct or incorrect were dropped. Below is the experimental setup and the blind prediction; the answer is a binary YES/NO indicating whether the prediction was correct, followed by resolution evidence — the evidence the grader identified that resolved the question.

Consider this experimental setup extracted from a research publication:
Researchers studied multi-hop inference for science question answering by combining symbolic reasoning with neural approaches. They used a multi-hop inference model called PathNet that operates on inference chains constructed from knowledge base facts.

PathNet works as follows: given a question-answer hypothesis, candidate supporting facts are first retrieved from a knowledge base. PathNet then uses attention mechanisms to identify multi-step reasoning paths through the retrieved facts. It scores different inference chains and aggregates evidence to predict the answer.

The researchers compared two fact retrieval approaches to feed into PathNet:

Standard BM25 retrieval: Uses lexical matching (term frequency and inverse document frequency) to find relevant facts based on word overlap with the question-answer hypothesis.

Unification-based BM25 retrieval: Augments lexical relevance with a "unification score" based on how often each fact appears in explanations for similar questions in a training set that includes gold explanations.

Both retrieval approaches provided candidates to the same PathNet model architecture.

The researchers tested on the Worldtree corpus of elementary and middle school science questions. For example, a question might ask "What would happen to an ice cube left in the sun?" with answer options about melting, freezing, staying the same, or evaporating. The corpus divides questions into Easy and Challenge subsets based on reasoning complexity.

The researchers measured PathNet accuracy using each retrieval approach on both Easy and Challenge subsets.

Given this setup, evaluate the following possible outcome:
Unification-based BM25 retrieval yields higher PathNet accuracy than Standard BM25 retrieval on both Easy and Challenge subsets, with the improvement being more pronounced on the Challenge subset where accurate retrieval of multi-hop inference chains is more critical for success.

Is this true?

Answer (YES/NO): NO